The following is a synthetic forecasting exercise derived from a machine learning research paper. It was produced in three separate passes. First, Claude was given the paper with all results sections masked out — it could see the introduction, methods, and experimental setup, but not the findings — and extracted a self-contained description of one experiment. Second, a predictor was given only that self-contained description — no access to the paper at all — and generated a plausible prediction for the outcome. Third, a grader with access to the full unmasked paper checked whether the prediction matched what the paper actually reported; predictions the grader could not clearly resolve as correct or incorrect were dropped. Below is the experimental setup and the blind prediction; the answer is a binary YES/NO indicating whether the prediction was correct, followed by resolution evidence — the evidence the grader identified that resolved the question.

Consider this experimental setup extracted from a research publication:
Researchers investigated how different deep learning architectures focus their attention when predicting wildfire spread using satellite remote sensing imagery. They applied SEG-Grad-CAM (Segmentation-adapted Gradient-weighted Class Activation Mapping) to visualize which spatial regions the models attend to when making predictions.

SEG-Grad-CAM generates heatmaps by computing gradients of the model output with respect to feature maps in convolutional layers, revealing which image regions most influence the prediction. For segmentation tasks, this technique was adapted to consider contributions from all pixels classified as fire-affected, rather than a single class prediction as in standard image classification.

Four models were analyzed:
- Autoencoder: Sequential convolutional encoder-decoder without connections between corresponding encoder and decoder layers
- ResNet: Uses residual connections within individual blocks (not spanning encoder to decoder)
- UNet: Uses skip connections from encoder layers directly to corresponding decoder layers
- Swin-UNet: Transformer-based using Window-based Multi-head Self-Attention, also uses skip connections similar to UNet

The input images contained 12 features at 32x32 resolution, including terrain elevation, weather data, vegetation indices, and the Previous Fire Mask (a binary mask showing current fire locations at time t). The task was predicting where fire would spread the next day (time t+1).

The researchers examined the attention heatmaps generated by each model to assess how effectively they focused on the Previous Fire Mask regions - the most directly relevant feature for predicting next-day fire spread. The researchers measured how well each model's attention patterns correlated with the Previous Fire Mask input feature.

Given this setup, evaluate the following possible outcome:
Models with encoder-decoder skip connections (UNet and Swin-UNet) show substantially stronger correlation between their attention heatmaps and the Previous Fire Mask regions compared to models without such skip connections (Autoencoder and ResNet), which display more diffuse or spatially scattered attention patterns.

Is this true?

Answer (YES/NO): YES